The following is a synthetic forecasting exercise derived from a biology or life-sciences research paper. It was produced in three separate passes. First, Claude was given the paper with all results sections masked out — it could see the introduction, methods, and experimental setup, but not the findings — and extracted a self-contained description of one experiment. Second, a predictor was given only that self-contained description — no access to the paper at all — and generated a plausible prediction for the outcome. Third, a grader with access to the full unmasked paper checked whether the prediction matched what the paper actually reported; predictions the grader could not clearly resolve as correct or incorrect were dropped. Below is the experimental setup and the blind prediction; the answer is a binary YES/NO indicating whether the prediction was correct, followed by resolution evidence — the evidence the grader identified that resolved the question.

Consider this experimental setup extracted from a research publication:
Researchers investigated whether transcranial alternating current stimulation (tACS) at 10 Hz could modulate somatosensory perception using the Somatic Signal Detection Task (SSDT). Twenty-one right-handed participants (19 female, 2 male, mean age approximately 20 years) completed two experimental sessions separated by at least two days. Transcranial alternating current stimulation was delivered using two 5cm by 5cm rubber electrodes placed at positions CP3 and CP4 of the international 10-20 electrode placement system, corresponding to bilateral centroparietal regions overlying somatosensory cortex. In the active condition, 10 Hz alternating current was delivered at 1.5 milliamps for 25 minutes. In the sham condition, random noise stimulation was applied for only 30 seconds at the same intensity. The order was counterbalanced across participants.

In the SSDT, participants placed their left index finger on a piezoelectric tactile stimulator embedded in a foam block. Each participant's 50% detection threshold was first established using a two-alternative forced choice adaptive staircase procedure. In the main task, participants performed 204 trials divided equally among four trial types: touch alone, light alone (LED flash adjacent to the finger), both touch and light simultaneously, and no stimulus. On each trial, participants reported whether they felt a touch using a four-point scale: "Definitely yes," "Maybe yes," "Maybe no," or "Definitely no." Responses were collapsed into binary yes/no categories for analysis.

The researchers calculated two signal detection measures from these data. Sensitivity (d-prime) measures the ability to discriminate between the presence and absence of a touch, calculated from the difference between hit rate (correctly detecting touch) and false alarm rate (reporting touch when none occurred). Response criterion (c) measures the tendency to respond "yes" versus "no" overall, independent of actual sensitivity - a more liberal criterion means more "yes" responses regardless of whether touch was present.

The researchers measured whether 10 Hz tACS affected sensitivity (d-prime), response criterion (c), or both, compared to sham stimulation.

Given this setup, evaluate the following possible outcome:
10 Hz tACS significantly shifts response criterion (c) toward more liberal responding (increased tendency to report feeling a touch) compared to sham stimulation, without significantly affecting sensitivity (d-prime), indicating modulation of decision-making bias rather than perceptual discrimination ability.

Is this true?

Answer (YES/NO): YES